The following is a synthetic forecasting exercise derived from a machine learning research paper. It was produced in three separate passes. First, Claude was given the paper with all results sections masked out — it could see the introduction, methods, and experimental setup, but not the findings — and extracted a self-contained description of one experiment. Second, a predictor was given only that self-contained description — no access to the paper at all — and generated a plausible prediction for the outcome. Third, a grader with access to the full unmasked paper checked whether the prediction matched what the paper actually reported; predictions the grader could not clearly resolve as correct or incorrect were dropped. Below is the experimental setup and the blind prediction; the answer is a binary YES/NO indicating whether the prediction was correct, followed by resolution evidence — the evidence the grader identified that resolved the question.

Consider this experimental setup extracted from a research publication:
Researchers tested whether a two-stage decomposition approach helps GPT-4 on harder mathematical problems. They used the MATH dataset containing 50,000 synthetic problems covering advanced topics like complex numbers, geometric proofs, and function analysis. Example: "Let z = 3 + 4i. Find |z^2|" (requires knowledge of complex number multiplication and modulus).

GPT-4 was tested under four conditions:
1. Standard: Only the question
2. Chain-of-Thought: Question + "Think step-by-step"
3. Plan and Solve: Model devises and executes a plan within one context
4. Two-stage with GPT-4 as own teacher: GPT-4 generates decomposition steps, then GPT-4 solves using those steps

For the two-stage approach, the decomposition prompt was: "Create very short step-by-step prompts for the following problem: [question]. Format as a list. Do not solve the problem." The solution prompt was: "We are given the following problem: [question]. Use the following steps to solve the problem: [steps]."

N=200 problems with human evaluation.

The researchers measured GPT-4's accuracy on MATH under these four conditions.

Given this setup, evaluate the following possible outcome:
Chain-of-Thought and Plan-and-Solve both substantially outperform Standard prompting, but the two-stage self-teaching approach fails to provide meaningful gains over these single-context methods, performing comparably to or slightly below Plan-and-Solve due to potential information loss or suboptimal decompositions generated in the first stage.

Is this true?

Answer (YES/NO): NO